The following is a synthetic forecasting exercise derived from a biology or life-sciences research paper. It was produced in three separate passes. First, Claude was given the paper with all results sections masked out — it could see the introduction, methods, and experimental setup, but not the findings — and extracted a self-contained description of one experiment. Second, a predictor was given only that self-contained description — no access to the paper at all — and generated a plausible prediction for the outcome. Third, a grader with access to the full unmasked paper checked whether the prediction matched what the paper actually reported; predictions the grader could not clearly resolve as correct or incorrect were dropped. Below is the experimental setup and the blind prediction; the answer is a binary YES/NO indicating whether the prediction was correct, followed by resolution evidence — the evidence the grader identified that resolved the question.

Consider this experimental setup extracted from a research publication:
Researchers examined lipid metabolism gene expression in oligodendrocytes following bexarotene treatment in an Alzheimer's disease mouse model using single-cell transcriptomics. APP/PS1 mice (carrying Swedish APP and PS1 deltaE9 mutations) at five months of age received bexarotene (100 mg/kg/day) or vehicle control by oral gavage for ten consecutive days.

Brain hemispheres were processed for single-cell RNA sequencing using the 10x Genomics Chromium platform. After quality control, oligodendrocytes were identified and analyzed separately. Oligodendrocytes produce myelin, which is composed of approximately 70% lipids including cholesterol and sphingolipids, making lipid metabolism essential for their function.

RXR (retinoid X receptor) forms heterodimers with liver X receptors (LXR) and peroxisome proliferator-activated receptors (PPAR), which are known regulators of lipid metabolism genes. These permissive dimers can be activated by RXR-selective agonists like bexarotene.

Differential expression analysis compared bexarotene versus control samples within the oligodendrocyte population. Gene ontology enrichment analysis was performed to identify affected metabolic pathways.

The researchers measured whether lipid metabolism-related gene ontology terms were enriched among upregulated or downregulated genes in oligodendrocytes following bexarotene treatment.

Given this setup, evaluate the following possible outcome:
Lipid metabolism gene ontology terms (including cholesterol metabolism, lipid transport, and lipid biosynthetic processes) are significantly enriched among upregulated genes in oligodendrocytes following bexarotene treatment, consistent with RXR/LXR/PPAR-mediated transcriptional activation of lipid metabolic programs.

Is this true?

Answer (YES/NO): YES